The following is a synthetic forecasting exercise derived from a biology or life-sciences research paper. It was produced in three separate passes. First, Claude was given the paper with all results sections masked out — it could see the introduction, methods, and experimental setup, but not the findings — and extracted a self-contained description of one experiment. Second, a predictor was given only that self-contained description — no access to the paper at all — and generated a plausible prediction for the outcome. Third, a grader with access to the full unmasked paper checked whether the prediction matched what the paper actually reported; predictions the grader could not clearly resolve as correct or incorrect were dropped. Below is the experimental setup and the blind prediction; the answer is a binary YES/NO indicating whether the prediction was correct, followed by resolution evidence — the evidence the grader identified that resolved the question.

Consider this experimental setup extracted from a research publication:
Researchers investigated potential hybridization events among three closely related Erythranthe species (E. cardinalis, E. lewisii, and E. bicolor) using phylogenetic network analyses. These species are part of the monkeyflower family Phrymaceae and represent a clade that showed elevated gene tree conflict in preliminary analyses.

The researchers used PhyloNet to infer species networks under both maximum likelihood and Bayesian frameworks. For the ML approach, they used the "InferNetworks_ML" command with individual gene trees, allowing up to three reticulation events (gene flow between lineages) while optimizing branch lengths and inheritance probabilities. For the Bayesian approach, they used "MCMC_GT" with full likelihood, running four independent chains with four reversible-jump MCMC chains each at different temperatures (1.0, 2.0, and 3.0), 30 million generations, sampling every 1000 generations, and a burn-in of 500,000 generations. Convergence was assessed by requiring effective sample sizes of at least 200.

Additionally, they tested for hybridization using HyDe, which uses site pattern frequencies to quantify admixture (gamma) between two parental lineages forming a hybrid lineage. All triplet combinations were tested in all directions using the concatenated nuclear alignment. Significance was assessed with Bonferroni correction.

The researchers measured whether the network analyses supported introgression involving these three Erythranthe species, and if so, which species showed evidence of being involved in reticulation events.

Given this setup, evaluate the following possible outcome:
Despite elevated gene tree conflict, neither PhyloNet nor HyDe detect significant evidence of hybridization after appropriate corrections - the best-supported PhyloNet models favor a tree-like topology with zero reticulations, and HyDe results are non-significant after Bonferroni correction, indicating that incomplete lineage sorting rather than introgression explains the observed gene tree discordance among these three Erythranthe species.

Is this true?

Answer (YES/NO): NO